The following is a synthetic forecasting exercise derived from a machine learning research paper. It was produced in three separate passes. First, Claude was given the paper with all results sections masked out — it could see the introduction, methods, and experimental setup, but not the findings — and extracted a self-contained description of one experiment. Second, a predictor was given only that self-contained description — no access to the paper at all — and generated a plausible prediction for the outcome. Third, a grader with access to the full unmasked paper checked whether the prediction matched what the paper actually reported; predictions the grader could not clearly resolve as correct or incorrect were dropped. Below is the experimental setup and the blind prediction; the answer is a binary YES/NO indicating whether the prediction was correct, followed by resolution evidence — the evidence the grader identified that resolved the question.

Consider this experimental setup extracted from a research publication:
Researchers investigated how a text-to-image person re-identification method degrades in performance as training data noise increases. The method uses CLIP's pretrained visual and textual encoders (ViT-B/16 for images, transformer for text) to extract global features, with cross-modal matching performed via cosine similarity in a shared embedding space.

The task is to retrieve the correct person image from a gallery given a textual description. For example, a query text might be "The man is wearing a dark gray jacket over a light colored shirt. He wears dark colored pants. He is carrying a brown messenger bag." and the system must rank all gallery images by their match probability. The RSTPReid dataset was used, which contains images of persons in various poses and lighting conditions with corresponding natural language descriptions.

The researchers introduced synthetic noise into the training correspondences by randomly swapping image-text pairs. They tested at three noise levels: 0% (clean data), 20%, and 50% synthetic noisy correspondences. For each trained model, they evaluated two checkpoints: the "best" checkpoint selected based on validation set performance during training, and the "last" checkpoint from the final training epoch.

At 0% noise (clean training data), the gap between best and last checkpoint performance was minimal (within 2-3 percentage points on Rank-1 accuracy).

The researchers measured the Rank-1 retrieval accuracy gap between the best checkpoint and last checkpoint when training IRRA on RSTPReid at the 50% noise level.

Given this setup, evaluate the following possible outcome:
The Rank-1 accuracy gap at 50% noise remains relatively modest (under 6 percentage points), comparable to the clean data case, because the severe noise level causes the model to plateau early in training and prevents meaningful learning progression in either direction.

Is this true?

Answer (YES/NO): NO